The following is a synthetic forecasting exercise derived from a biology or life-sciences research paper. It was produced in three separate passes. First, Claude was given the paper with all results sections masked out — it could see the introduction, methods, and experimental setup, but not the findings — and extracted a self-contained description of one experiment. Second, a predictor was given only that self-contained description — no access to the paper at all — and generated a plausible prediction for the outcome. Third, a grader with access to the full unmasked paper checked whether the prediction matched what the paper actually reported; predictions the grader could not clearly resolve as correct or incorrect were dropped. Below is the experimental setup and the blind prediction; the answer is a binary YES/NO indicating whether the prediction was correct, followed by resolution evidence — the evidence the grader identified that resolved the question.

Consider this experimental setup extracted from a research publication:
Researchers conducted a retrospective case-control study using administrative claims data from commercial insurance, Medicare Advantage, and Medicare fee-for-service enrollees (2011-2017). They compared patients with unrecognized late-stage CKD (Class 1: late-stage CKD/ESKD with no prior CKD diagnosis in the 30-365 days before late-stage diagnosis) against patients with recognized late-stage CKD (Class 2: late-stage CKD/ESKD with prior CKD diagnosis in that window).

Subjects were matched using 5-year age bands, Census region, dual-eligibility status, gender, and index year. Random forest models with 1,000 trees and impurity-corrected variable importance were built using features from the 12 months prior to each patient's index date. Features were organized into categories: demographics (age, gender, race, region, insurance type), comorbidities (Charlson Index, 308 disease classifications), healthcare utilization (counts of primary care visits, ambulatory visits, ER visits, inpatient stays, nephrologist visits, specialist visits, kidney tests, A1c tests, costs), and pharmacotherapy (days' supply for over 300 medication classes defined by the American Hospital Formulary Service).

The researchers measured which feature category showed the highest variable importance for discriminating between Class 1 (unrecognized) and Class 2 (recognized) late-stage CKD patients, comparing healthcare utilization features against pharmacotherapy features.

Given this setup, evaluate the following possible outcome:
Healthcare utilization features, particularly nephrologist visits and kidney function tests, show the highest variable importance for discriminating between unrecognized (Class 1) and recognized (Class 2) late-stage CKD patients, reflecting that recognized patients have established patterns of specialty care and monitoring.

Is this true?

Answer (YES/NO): YES